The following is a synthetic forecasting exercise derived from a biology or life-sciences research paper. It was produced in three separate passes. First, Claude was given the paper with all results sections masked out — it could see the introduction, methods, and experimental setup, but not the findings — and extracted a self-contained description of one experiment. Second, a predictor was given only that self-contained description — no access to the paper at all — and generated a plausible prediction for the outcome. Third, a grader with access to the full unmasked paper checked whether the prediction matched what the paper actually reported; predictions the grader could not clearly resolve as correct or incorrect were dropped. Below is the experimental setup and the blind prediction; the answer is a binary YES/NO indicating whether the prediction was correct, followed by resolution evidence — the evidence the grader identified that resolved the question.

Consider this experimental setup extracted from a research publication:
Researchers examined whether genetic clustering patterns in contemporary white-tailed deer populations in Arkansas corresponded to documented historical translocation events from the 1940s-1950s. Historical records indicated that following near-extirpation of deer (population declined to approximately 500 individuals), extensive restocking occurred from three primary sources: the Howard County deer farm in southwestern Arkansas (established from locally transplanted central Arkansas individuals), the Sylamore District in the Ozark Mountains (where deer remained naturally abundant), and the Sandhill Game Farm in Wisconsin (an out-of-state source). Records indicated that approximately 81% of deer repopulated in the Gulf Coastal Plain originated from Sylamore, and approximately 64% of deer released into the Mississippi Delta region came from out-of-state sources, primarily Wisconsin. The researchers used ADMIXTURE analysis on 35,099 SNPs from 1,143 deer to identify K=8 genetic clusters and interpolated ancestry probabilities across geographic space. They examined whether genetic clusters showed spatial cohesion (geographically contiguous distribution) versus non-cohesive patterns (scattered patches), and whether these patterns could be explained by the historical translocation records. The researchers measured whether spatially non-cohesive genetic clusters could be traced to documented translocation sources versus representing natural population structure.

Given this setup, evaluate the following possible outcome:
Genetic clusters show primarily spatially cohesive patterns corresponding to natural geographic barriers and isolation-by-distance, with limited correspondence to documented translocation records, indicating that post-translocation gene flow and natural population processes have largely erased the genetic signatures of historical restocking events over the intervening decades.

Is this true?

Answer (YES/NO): NO